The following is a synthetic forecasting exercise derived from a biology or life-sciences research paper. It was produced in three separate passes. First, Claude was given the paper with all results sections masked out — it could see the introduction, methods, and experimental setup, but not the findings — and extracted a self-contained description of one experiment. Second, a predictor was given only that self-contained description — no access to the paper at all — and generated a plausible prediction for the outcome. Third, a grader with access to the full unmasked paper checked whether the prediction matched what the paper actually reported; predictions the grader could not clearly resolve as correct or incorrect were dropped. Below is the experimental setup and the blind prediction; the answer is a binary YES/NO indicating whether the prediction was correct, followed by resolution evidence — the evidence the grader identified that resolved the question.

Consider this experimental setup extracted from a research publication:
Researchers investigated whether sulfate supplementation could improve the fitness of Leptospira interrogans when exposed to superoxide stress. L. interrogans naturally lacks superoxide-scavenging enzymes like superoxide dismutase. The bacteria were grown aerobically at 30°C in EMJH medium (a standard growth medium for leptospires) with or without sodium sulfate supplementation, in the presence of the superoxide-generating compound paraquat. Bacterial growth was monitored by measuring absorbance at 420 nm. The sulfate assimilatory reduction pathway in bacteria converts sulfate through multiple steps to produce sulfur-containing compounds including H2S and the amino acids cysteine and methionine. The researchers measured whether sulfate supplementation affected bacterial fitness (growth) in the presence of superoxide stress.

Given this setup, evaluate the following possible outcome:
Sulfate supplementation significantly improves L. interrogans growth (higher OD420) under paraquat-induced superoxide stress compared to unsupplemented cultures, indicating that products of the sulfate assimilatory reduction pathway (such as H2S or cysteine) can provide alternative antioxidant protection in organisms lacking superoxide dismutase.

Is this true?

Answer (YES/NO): NO